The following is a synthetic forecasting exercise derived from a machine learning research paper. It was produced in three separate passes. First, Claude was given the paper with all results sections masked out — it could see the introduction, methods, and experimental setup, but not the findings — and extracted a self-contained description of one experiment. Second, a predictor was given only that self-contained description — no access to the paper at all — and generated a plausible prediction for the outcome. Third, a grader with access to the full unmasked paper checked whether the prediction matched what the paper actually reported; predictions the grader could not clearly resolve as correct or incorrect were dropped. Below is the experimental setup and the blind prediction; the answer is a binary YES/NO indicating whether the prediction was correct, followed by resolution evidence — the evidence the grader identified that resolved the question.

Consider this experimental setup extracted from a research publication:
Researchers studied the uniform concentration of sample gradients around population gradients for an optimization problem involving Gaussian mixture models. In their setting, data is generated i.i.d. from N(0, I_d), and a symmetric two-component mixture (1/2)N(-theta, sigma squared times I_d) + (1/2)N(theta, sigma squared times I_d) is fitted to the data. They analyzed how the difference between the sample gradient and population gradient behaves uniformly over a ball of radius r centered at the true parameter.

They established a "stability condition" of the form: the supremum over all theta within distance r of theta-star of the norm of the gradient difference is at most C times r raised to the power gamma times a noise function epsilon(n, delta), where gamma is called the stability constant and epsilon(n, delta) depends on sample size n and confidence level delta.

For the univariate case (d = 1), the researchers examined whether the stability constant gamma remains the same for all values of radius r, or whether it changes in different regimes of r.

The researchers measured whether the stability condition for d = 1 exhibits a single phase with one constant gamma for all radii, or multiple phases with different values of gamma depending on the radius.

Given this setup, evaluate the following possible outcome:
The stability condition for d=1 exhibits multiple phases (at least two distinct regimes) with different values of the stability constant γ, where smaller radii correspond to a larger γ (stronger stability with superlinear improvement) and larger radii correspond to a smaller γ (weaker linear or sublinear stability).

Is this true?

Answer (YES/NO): YES